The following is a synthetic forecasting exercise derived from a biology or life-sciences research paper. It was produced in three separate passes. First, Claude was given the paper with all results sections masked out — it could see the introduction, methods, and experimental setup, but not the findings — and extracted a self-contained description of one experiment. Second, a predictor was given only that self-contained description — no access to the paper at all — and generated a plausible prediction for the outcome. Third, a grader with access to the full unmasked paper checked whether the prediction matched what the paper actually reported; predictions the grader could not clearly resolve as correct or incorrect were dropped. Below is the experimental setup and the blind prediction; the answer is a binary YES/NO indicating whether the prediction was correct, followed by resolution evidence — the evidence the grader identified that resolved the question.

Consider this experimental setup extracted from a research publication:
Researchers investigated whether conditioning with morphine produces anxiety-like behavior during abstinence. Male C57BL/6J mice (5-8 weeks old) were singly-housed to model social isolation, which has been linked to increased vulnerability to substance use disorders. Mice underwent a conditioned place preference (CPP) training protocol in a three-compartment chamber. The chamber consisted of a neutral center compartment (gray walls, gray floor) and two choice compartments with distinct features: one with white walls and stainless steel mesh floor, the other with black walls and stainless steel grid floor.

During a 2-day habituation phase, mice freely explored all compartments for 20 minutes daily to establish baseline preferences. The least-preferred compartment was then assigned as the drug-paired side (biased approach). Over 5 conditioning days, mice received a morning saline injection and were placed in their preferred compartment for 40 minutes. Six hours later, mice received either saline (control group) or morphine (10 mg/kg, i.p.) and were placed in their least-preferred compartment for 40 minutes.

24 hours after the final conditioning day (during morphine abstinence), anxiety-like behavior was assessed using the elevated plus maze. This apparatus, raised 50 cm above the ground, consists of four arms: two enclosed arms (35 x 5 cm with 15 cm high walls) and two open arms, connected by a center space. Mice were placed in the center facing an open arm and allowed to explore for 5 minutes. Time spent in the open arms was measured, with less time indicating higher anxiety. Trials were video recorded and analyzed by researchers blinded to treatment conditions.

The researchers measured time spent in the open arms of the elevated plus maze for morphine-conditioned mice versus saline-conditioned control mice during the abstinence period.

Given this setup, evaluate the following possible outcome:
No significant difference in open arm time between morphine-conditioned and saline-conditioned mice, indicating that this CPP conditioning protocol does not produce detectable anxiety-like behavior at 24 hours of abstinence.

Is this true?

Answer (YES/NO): NO